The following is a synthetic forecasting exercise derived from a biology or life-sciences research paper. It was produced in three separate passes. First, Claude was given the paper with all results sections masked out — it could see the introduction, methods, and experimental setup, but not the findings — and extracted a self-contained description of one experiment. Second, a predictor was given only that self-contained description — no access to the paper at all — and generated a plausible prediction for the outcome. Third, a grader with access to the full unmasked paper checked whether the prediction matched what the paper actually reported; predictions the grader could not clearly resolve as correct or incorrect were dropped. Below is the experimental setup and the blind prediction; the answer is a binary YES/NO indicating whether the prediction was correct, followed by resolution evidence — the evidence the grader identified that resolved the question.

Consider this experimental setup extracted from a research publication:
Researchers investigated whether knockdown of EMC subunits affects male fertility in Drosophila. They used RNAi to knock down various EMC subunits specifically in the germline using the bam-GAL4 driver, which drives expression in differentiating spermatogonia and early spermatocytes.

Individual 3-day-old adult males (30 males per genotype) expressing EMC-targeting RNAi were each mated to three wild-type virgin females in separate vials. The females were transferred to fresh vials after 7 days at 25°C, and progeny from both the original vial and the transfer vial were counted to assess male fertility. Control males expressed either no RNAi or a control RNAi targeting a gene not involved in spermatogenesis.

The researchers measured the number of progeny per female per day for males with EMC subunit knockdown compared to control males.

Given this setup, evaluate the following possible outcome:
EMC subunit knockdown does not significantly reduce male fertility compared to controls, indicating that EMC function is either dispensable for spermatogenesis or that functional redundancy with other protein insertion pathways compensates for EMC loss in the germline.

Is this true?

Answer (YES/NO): NO